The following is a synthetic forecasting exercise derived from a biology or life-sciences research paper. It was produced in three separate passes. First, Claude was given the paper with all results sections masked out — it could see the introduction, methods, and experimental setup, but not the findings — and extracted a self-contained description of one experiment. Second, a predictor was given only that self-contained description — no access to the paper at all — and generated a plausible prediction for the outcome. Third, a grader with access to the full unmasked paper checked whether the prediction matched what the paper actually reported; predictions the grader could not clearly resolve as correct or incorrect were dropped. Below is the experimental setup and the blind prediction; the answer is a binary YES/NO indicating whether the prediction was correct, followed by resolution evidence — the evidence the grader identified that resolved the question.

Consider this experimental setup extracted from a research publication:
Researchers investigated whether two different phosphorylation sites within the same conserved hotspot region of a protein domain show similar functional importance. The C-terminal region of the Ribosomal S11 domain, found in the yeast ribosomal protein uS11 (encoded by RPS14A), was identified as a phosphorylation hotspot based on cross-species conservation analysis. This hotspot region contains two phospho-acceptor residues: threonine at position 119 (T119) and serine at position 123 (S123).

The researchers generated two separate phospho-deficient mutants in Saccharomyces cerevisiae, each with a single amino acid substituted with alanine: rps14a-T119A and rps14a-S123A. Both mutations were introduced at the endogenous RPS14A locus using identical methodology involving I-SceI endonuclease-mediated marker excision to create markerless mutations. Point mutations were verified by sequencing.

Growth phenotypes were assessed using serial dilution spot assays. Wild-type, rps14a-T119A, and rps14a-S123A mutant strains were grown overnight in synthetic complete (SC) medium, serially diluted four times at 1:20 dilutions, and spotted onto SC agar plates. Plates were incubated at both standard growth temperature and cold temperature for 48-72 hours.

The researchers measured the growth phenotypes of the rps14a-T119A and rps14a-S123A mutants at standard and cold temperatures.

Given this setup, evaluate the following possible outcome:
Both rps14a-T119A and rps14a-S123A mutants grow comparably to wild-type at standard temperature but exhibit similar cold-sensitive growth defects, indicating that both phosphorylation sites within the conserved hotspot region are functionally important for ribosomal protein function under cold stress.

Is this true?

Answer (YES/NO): NO